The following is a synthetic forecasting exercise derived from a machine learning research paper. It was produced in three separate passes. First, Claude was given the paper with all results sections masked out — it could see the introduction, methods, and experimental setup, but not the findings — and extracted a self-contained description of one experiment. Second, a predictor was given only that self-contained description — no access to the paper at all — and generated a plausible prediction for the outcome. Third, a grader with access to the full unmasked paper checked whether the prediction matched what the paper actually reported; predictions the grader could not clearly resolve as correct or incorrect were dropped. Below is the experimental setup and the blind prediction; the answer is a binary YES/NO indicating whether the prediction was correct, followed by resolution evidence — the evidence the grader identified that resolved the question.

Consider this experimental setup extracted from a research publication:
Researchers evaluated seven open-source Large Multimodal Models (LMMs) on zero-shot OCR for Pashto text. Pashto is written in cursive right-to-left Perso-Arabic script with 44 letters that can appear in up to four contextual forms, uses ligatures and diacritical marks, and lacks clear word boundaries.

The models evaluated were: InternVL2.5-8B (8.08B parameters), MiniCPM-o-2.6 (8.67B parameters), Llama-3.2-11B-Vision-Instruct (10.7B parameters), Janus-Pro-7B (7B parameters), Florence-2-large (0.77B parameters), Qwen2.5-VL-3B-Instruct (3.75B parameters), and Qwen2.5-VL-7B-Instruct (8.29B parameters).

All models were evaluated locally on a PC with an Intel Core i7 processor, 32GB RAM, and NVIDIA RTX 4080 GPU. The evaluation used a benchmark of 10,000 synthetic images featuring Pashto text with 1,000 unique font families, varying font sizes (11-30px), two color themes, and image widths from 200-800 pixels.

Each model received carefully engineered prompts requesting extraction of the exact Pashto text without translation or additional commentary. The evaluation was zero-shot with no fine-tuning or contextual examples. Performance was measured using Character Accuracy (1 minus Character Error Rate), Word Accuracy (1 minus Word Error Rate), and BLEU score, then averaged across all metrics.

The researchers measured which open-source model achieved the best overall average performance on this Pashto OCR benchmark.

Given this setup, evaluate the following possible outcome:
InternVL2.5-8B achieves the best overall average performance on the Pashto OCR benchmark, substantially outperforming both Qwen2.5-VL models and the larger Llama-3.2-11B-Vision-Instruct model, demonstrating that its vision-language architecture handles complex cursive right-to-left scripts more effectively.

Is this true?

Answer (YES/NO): NO